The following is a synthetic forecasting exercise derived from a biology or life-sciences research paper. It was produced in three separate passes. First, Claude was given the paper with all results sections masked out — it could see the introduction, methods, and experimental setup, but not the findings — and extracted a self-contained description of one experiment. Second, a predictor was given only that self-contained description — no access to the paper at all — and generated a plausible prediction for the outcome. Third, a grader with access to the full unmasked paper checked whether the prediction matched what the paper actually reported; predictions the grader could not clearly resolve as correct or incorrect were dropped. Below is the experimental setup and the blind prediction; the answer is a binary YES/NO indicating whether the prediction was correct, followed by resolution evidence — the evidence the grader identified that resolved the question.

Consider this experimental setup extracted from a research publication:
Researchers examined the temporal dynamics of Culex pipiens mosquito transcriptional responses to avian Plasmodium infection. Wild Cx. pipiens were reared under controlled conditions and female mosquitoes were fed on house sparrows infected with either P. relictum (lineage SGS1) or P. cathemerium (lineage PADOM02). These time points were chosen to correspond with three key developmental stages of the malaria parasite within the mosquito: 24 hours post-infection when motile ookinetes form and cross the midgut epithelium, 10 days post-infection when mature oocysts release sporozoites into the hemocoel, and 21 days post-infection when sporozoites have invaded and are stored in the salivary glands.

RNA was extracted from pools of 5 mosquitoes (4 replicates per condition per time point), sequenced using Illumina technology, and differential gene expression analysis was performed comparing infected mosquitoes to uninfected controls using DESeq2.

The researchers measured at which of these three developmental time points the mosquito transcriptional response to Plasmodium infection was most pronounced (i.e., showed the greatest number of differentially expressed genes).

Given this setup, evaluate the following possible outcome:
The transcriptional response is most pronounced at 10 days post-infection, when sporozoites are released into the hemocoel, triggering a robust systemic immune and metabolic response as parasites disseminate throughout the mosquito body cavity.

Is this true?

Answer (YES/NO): NO